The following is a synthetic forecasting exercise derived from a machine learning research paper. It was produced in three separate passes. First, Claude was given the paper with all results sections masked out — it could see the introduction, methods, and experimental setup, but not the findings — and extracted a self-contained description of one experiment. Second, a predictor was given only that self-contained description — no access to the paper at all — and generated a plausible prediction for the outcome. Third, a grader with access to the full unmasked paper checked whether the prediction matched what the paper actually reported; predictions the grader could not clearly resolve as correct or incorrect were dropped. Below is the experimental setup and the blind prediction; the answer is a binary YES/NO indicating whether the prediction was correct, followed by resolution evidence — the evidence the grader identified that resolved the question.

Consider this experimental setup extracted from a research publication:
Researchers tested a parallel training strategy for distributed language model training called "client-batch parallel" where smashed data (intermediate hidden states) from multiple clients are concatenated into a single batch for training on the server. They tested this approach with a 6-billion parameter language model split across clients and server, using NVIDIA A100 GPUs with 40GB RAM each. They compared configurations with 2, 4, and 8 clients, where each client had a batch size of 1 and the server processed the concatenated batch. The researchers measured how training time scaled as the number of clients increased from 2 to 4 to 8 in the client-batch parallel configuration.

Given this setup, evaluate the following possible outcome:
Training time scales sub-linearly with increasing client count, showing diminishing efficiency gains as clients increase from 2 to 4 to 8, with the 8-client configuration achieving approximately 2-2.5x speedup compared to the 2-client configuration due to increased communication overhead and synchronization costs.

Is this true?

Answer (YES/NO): NO